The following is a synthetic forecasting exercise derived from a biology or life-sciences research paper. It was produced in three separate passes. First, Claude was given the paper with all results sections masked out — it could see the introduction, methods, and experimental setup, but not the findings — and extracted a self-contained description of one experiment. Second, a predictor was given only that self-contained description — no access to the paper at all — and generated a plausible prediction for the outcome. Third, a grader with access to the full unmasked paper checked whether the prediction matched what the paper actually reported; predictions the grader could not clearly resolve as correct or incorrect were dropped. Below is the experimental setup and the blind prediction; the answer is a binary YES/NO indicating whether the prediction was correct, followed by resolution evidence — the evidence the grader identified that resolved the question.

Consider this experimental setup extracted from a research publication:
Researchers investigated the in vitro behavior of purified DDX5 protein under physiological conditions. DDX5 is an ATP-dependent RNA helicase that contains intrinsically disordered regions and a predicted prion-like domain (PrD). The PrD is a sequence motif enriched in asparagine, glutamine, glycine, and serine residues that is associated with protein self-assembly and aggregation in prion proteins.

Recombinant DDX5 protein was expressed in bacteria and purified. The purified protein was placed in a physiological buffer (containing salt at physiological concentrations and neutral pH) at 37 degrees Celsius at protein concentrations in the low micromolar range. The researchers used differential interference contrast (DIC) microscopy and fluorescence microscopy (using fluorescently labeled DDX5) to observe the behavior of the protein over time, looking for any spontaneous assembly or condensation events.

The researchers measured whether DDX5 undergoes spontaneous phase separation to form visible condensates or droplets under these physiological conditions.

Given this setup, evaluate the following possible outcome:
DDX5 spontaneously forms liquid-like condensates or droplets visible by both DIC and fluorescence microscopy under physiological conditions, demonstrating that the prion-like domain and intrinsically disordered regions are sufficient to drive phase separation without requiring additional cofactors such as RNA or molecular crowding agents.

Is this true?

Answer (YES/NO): YES